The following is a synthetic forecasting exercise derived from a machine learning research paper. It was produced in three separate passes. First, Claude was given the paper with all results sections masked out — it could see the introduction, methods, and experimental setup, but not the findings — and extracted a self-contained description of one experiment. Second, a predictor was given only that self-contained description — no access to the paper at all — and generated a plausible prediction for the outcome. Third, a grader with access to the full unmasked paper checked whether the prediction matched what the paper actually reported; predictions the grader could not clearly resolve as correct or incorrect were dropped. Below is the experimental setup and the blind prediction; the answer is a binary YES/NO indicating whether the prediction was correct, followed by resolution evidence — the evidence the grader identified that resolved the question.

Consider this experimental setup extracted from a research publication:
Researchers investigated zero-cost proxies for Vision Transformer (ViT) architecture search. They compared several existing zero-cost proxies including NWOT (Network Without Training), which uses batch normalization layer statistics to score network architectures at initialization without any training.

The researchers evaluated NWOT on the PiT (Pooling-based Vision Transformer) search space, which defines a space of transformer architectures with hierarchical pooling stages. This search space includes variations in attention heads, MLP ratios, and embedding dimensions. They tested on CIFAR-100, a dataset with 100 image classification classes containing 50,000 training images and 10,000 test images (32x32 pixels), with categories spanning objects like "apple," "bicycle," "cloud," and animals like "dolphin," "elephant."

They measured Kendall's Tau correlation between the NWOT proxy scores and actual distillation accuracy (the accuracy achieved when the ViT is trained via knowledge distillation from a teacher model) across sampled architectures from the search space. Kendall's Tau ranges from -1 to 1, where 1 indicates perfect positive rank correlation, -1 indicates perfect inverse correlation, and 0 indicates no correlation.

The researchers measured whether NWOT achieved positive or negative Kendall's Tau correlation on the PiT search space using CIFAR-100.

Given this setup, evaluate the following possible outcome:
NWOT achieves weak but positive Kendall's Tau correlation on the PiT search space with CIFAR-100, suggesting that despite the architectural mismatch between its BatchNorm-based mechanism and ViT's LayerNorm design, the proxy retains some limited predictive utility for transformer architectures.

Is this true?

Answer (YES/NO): NO